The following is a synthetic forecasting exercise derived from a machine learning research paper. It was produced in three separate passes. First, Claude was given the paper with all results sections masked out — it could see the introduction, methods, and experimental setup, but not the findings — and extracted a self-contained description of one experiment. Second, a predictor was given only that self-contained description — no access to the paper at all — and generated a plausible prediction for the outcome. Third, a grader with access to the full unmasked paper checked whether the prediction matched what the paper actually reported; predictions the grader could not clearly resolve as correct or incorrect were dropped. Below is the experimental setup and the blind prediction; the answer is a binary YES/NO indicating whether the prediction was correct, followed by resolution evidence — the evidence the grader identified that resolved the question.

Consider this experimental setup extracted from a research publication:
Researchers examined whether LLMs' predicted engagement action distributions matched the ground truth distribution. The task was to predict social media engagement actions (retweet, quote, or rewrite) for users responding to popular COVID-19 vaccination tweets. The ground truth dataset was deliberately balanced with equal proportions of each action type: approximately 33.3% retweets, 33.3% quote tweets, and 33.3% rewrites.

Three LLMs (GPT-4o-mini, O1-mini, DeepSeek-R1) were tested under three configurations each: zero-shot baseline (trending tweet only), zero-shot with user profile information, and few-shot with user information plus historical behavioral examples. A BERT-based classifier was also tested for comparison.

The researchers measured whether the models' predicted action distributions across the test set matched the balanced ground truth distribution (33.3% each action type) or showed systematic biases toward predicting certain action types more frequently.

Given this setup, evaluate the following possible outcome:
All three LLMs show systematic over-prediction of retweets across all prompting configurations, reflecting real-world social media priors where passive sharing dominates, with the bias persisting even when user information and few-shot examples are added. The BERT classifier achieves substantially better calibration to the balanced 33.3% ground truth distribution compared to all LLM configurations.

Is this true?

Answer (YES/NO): NO